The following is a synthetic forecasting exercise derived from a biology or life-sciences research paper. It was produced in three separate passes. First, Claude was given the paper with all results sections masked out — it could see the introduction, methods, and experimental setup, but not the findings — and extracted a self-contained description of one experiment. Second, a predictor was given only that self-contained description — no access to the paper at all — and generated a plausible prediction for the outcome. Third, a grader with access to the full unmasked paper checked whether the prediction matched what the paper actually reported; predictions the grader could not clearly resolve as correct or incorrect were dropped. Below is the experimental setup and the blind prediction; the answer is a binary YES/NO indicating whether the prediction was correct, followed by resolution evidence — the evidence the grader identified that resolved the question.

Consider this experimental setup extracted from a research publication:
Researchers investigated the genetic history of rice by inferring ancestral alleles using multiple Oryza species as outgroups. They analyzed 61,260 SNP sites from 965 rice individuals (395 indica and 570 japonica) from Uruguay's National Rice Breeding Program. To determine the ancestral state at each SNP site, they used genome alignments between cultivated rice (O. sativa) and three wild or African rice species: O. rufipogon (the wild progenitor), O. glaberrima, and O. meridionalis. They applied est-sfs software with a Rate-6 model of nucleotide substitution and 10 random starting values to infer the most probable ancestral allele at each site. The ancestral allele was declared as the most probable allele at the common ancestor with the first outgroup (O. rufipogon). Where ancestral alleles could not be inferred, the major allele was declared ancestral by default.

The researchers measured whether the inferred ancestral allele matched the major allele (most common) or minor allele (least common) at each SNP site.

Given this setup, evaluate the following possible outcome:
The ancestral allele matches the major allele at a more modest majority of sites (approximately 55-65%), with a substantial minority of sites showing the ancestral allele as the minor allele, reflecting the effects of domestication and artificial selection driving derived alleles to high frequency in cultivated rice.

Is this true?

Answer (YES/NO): NO